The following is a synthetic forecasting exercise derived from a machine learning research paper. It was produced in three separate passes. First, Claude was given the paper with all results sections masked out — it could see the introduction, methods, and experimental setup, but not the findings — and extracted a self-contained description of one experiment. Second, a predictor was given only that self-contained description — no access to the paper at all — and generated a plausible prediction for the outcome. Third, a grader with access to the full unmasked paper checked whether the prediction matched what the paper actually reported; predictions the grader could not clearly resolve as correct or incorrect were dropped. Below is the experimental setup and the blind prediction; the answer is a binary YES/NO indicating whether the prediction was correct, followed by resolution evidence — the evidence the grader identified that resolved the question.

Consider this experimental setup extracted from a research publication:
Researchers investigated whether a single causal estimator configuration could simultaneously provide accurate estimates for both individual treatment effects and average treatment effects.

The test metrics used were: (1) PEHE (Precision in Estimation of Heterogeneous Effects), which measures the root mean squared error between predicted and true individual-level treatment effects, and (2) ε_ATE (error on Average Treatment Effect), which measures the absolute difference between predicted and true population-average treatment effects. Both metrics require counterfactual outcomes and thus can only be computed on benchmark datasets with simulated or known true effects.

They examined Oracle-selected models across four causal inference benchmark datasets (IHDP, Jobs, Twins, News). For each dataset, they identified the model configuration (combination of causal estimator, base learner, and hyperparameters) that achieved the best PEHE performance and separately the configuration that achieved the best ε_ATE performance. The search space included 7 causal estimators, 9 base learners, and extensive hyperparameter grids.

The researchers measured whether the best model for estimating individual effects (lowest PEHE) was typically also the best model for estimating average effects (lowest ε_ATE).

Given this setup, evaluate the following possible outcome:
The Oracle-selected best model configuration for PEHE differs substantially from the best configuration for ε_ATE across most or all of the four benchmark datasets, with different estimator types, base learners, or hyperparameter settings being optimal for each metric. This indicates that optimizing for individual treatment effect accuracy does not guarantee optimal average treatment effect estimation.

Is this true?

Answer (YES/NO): YES